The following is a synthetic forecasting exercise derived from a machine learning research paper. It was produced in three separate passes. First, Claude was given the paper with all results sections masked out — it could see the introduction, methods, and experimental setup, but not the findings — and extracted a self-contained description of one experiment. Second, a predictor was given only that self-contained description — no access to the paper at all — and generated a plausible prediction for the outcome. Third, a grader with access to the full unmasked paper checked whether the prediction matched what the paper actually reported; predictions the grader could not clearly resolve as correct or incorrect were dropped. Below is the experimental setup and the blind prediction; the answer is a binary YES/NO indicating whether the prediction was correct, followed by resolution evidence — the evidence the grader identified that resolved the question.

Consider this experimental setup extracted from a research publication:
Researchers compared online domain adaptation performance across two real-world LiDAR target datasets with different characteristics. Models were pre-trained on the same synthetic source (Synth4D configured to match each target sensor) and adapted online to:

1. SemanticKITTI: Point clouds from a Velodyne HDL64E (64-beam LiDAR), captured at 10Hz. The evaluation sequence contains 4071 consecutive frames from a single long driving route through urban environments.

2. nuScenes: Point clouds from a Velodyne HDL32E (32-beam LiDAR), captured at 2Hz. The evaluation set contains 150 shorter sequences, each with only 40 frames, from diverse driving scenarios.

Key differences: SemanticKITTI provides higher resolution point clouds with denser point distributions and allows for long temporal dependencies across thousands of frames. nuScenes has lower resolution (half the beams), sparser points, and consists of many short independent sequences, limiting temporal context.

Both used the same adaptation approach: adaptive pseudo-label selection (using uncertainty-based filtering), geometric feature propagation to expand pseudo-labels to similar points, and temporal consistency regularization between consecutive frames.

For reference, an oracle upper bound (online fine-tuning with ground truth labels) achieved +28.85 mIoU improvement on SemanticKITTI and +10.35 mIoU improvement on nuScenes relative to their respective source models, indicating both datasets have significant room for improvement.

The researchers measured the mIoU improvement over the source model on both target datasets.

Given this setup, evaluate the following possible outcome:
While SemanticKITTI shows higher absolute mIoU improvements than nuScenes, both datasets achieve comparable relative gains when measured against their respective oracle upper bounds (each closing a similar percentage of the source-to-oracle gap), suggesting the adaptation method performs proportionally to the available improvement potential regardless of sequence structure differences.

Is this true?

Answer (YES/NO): NO